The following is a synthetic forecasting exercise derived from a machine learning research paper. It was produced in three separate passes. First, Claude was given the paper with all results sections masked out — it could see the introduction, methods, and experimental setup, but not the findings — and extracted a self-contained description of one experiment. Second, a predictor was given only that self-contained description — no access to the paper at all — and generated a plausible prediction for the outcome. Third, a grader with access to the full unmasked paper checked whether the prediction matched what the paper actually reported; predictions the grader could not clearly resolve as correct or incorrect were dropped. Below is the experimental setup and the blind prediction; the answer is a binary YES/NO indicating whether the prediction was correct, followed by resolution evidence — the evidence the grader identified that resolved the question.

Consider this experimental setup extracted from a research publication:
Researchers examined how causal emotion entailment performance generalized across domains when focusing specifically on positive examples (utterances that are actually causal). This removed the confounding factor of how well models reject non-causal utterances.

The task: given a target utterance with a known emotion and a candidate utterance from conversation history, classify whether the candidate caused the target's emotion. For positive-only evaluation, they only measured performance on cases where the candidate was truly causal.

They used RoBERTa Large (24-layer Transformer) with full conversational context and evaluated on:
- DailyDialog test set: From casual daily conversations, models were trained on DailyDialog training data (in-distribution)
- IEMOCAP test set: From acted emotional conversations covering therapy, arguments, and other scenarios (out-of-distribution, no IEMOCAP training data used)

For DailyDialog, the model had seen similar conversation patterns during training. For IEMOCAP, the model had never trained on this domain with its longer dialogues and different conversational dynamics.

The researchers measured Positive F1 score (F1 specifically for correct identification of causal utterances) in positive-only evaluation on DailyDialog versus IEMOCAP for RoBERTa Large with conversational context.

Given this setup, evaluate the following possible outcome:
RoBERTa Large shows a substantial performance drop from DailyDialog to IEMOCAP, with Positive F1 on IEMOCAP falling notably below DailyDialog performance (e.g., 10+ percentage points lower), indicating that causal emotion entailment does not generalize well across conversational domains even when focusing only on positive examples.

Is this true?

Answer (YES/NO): YES